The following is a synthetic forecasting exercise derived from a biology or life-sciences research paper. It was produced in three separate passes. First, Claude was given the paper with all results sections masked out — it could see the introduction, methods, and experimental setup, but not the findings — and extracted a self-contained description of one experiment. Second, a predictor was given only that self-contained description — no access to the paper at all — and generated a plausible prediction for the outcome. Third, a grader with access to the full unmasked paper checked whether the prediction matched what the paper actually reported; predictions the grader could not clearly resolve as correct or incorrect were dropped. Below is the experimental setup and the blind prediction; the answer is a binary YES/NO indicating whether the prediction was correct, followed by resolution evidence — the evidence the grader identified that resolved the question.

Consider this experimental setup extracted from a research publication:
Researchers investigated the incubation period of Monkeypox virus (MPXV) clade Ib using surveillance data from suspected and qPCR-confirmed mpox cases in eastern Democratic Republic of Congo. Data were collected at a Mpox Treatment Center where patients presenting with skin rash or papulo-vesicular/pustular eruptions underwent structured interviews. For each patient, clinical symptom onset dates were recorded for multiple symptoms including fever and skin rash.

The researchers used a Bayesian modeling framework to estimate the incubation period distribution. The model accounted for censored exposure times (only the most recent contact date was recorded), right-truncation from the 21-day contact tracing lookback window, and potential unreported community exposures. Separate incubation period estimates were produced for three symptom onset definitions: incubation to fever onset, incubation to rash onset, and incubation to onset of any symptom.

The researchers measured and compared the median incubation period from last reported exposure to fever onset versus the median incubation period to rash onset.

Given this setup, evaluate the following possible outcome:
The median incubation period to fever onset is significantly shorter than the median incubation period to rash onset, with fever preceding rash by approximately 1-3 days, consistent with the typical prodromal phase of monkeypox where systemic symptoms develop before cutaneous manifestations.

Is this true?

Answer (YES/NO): NO